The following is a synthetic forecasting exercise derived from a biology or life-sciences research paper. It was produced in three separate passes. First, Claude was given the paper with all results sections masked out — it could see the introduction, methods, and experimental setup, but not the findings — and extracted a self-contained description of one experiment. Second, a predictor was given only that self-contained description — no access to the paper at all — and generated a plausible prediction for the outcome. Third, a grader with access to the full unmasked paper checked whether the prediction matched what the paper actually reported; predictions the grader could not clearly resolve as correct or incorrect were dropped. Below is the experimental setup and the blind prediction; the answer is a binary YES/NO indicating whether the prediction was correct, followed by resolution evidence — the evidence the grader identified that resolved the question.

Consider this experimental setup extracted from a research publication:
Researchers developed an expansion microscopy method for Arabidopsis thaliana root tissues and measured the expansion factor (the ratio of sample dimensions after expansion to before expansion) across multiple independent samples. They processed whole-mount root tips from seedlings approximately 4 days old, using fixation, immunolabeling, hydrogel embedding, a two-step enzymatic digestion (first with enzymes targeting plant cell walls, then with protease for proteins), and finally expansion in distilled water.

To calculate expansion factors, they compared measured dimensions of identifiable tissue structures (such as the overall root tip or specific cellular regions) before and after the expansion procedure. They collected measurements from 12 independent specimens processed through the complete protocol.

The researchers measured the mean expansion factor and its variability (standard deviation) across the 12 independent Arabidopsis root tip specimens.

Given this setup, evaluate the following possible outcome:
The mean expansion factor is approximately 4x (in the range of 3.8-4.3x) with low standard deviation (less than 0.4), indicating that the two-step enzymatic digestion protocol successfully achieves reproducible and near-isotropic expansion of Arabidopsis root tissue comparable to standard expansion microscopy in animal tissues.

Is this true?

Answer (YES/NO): NO